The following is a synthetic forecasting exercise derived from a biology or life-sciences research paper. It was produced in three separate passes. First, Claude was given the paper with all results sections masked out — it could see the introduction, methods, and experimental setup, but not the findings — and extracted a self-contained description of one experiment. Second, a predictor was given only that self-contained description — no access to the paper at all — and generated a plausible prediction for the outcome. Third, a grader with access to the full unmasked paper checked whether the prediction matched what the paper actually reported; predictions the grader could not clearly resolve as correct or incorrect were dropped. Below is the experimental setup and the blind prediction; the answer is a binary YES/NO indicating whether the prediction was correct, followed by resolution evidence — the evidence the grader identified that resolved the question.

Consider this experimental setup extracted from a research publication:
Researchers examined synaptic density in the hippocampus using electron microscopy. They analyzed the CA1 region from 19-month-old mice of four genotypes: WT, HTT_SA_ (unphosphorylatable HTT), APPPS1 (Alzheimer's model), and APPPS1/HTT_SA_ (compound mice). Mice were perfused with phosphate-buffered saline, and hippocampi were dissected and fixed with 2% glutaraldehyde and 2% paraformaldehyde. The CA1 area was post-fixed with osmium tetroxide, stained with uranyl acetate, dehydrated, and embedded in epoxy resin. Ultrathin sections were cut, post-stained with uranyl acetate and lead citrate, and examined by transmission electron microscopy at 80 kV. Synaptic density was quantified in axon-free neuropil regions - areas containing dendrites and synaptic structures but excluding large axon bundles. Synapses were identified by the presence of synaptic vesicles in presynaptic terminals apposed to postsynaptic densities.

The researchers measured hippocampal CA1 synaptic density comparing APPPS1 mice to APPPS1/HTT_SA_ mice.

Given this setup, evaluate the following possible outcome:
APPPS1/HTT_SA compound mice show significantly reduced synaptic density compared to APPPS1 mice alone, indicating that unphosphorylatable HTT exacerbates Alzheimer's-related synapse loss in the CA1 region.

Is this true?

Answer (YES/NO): NO